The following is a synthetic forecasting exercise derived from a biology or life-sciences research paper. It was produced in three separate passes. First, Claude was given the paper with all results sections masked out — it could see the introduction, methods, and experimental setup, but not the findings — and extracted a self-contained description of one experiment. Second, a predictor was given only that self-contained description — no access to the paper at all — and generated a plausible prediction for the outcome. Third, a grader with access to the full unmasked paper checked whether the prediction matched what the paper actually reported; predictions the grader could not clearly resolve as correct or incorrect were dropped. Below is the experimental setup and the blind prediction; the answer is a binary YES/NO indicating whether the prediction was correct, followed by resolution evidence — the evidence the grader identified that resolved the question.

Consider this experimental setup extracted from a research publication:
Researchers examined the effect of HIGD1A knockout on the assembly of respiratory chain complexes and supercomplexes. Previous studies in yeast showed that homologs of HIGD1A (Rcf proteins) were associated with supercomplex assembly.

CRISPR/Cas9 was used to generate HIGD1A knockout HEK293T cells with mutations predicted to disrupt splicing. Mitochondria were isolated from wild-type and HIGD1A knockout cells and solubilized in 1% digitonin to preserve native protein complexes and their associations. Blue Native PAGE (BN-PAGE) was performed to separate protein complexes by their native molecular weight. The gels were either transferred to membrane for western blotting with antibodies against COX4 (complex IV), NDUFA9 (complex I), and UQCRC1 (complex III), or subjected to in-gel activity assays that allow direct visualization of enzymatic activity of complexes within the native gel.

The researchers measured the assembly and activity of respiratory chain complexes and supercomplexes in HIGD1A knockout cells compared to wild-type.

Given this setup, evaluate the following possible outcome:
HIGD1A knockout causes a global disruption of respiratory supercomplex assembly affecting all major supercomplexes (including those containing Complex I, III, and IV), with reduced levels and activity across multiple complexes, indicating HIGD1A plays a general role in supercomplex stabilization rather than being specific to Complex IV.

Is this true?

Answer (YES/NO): NO